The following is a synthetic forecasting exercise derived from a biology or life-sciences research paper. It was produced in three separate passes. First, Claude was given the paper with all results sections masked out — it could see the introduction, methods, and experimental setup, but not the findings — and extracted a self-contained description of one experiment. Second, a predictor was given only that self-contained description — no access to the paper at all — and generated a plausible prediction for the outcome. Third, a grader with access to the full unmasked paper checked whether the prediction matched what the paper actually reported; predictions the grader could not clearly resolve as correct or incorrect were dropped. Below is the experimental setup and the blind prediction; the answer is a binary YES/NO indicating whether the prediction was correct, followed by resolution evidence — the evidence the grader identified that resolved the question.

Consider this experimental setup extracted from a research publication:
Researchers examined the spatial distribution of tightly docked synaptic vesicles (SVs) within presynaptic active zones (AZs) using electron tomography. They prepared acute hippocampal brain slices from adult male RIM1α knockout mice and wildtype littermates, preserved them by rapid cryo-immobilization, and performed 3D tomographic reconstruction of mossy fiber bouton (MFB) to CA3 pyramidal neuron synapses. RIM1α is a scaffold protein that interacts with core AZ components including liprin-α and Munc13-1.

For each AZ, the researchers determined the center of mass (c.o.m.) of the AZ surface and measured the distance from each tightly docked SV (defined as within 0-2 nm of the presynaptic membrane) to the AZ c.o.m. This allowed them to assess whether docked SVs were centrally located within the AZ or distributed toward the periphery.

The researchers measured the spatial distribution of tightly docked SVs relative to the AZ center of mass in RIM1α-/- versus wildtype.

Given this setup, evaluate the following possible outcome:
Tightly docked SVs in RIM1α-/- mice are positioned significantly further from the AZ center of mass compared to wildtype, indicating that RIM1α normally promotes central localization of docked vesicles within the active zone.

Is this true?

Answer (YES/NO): YES